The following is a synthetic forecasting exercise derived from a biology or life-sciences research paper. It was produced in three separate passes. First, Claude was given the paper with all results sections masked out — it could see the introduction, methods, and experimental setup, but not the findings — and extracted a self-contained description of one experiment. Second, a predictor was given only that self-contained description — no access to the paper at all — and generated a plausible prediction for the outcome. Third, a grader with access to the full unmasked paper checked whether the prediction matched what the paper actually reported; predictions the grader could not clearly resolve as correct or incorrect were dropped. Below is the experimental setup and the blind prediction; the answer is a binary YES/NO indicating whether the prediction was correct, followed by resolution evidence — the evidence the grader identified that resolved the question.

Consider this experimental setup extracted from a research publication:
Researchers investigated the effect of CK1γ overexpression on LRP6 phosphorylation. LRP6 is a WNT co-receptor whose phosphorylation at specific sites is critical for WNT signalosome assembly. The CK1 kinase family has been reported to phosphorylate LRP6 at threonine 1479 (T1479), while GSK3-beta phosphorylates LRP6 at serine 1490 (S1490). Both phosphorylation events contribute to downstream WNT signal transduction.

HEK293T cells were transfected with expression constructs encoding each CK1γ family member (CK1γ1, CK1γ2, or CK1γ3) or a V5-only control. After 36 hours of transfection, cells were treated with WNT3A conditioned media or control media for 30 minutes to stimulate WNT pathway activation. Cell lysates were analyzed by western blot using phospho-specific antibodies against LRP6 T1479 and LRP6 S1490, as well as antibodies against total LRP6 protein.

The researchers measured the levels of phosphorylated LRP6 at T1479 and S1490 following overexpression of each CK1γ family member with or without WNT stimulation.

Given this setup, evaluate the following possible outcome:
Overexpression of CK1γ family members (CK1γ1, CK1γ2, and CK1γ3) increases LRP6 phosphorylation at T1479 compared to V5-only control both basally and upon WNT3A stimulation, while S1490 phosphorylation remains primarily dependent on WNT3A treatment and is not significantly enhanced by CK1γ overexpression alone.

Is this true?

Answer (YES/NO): NO